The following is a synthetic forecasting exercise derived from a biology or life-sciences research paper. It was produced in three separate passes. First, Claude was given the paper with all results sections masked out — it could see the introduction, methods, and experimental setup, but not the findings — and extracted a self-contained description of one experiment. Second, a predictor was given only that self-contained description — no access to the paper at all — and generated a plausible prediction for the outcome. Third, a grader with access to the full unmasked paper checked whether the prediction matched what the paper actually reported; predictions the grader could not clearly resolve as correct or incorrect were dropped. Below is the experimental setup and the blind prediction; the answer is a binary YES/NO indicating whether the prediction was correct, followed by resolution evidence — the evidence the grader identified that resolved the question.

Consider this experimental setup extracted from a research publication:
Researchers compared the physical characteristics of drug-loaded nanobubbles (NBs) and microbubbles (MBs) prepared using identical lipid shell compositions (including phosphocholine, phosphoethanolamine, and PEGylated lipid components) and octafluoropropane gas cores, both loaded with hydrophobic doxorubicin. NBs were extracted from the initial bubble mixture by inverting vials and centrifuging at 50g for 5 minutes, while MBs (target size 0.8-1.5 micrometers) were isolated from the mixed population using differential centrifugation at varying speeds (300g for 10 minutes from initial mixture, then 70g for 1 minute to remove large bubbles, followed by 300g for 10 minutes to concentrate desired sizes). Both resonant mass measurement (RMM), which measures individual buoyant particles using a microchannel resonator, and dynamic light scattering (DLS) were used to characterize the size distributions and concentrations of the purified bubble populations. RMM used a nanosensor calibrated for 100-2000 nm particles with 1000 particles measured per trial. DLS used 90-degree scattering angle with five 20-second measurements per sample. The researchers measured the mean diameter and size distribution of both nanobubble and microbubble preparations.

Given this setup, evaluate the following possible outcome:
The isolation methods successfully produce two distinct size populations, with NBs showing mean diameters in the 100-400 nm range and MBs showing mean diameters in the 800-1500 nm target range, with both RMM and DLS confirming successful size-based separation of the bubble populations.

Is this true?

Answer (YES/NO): YES